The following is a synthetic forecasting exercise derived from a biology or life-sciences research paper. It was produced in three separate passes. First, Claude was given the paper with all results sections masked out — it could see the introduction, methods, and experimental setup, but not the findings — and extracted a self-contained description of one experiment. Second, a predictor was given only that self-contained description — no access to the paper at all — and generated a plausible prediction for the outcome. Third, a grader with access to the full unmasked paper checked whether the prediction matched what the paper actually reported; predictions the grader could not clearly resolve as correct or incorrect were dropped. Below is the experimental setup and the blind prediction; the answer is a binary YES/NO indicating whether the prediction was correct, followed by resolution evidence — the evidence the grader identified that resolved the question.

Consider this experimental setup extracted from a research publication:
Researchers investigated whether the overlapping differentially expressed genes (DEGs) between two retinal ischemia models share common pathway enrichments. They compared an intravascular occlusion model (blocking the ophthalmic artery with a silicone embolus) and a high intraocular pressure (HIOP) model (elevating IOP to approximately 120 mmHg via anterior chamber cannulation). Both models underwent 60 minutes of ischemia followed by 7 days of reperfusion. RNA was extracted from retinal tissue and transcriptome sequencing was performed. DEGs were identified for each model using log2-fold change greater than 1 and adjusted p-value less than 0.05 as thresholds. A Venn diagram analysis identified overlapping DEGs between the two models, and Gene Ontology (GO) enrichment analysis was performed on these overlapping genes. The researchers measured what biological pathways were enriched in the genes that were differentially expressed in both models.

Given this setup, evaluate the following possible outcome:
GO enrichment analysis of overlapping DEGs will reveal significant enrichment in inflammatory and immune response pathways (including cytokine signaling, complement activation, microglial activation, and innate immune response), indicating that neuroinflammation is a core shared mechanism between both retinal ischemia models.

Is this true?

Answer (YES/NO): YES